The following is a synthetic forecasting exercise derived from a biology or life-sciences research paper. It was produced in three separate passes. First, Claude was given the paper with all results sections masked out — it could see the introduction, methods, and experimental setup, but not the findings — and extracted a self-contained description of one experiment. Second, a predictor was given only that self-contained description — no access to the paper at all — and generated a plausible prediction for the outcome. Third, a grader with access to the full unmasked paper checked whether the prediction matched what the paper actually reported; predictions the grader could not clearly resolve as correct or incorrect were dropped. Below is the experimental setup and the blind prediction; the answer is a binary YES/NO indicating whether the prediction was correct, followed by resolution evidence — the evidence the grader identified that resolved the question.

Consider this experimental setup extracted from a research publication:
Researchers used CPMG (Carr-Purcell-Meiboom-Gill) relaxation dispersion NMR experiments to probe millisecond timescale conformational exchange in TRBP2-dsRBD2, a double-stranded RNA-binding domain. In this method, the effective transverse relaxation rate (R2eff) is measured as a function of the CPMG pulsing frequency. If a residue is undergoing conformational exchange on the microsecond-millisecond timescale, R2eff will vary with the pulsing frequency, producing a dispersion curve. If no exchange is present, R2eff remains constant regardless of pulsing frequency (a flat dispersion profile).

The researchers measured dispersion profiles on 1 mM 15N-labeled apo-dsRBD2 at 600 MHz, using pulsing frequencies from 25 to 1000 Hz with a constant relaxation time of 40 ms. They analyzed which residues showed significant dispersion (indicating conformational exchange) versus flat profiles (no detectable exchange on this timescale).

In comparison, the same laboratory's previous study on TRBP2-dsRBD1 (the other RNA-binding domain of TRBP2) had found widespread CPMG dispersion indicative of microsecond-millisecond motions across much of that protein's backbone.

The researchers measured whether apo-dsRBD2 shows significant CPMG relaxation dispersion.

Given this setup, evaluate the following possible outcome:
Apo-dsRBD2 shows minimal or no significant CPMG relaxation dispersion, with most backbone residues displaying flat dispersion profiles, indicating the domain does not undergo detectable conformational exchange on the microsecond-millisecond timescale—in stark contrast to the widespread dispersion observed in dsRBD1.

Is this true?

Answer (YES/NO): NO